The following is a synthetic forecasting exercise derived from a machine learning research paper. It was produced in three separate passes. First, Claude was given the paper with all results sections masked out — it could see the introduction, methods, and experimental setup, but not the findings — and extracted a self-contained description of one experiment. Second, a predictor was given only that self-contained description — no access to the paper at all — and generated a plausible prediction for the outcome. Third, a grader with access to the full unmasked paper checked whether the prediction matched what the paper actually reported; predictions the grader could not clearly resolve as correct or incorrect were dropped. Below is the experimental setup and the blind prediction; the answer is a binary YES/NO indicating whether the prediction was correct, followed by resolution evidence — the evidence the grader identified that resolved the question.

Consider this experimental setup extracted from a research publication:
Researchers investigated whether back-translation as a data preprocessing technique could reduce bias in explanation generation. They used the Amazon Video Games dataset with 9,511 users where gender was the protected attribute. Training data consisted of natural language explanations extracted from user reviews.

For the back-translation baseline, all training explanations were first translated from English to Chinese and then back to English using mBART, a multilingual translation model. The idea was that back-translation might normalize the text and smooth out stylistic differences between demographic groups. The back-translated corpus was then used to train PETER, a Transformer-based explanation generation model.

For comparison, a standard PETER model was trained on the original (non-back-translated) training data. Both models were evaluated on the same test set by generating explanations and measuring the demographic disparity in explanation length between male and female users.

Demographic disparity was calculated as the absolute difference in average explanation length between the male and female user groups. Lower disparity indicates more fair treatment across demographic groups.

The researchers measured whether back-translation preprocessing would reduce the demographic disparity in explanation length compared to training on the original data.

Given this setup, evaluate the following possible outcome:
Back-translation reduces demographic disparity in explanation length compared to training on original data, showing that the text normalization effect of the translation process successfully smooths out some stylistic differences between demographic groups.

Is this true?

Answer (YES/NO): YES